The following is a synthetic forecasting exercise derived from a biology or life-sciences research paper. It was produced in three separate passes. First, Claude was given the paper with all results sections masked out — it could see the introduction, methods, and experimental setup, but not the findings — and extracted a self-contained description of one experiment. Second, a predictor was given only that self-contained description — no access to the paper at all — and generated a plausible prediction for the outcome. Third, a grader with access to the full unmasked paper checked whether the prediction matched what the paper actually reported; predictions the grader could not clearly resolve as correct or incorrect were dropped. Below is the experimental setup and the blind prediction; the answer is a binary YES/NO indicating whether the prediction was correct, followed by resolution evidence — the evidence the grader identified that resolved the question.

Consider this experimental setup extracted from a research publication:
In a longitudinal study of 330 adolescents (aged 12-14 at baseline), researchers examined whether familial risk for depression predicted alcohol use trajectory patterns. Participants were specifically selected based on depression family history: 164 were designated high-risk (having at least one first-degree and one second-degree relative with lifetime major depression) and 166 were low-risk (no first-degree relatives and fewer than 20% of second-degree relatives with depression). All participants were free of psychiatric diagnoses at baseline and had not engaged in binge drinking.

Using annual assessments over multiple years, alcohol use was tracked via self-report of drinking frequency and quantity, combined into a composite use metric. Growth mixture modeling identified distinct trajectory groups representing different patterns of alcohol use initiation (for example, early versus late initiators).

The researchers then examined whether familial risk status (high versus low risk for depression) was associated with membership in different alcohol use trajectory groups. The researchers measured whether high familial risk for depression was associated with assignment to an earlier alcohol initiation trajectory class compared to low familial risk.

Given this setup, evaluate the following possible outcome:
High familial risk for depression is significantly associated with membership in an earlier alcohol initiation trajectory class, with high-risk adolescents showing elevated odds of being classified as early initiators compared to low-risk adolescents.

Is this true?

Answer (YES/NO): NO